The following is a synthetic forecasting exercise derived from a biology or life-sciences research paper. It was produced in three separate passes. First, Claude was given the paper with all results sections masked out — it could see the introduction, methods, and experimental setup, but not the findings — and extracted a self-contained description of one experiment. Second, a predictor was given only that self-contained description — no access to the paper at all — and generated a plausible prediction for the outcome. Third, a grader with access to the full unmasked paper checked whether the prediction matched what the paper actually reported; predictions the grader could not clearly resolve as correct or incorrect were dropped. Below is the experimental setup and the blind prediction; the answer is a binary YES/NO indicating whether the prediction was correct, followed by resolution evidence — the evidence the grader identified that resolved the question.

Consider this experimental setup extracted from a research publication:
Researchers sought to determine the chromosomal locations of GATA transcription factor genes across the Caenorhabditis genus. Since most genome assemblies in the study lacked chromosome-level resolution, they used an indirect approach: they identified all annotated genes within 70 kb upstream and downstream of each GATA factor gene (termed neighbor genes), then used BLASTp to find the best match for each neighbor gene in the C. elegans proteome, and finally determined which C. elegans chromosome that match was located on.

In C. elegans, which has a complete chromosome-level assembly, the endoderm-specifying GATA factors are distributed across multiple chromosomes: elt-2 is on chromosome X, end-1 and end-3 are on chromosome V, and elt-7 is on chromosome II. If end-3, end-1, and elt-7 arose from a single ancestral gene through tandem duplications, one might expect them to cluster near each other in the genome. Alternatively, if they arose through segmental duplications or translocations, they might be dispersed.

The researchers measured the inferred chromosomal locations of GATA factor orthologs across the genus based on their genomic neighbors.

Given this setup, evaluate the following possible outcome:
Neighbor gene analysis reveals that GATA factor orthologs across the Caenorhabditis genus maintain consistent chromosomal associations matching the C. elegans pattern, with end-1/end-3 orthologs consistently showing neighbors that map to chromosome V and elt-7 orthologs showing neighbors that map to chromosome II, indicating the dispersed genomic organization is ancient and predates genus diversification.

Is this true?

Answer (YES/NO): NO